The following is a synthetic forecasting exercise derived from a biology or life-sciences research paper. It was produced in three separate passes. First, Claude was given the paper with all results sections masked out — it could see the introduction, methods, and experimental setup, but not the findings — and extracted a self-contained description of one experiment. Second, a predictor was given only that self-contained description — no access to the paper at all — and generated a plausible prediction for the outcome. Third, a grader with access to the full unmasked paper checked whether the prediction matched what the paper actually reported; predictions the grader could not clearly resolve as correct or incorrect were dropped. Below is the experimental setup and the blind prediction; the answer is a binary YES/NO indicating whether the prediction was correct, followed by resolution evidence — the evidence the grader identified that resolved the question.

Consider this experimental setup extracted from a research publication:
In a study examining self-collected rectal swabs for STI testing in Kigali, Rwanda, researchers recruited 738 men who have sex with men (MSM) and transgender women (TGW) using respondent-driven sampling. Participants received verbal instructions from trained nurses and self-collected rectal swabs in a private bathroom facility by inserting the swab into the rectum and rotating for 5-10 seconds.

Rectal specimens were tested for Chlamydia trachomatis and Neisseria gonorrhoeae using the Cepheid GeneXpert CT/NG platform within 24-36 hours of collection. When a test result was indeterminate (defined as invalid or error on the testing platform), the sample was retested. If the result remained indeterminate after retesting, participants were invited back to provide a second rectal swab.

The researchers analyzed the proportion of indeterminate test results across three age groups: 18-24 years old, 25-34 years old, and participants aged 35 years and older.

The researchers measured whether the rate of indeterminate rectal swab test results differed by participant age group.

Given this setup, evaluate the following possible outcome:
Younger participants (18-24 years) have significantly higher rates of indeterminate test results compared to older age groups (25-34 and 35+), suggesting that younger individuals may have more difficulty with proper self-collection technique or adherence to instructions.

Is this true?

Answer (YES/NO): YES